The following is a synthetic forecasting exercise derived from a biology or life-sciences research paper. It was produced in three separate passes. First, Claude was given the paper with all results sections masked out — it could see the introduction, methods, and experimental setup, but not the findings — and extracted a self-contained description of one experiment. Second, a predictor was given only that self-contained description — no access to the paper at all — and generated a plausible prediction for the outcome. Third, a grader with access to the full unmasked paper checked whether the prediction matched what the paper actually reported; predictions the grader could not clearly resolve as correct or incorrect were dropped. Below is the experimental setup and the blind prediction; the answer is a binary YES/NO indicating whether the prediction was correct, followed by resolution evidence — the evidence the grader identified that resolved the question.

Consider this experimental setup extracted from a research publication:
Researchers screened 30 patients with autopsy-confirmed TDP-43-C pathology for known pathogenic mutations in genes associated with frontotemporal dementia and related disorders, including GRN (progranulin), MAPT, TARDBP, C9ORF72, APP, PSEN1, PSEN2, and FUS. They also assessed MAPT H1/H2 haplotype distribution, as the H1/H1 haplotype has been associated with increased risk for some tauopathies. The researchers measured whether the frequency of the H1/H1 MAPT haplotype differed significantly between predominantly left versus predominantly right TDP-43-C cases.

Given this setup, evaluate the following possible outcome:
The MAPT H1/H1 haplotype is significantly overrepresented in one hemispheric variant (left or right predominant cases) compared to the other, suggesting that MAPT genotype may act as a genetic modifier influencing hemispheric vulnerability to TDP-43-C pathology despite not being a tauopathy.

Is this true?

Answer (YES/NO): NO